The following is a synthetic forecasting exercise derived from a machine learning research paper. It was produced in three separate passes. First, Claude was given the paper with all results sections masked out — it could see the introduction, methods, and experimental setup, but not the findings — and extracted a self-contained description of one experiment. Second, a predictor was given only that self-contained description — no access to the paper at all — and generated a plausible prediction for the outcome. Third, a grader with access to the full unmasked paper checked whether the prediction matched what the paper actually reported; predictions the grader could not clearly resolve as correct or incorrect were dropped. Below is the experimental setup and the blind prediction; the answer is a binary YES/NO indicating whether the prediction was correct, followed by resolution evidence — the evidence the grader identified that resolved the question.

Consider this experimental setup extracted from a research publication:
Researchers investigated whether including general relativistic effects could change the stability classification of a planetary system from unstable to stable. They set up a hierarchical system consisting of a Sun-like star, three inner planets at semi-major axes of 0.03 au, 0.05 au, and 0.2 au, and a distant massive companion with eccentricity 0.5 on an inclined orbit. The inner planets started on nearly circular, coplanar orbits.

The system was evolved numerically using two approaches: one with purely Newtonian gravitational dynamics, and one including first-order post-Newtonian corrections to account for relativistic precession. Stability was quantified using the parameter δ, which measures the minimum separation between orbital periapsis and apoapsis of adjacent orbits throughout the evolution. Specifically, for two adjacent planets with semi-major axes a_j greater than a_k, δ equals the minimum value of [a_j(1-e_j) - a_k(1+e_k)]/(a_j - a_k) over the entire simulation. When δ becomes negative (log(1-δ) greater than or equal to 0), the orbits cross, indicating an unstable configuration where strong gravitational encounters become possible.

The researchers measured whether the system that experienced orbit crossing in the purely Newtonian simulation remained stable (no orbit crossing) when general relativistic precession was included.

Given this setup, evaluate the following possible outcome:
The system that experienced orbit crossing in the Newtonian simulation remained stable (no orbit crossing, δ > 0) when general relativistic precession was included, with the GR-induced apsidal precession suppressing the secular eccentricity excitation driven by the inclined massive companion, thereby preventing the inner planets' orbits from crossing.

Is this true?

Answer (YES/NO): YES